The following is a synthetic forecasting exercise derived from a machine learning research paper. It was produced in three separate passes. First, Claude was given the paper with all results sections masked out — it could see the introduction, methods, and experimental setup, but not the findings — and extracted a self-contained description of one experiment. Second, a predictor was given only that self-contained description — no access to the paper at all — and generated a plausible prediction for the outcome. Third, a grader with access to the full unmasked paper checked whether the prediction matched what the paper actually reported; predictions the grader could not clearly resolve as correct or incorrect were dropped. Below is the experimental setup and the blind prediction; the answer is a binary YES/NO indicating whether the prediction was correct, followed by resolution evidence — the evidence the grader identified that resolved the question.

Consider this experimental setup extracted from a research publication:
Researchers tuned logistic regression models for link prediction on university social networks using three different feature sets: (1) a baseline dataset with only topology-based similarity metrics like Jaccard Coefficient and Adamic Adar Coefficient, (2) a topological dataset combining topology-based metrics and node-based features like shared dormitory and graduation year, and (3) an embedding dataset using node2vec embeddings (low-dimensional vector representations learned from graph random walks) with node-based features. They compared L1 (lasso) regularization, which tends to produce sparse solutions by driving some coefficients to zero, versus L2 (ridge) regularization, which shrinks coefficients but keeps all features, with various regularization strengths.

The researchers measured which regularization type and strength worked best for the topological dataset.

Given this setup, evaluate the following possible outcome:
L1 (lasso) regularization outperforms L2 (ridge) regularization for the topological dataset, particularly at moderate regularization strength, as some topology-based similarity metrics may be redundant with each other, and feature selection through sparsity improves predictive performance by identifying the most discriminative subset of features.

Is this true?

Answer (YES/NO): NO